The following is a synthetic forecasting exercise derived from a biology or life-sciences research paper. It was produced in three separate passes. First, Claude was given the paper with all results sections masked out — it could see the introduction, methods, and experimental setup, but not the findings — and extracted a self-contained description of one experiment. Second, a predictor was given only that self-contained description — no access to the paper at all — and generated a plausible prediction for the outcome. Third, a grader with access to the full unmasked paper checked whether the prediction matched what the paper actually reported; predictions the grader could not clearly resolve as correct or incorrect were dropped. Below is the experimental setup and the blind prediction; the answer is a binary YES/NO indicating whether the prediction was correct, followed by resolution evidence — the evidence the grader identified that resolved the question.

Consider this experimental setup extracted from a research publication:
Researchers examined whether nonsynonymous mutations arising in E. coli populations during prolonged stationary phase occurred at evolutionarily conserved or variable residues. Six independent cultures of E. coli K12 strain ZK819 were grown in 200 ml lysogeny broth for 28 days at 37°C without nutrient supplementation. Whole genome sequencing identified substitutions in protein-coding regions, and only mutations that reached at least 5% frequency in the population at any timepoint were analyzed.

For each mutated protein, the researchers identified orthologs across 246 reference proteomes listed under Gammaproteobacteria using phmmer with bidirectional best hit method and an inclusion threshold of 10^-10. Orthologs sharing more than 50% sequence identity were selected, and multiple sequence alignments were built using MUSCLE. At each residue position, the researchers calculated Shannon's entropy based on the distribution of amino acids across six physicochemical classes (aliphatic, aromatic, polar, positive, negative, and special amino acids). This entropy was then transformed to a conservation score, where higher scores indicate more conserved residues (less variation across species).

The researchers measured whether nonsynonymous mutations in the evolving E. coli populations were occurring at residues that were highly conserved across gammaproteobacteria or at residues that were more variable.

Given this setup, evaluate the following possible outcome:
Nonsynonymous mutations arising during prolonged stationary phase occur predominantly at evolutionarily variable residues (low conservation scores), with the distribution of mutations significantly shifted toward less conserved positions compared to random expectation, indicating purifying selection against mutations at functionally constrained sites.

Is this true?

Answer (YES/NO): NO